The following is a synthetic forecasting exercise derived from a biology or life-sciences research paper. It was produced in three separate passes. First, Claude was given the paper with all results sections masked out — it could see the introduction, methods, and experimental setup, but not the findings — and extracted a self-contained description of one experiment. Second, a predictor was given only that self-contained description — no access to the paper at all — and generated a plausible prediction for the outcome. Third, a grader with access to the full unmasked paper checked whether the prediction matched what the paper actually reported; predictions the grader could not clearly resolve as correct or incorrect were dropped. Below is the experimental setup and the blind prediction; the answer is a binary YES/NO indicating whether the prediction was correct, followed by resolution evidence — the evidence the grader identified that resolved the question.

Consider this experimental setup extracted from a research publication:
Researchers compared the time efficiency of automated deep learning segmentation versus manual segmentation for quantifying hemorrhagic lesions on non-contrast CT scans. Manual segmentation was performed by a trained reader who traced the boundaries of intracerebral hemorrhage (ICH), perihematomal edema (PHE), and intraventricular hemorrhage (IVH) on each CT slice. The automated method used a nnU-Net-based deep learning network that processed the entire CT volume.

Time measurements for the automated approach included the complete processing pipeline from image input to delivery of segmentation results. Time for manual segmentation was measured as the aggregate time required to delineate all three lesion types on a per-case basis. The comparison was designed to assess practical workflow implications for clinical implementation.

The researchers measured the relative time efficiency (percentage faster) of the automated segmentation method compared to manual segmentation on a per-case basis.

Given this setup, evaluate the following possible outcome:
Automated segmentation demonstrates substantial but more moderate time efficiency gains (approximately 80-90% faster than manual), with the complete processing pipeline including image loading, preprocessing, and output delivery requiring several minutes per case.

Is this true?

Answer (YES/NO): NO